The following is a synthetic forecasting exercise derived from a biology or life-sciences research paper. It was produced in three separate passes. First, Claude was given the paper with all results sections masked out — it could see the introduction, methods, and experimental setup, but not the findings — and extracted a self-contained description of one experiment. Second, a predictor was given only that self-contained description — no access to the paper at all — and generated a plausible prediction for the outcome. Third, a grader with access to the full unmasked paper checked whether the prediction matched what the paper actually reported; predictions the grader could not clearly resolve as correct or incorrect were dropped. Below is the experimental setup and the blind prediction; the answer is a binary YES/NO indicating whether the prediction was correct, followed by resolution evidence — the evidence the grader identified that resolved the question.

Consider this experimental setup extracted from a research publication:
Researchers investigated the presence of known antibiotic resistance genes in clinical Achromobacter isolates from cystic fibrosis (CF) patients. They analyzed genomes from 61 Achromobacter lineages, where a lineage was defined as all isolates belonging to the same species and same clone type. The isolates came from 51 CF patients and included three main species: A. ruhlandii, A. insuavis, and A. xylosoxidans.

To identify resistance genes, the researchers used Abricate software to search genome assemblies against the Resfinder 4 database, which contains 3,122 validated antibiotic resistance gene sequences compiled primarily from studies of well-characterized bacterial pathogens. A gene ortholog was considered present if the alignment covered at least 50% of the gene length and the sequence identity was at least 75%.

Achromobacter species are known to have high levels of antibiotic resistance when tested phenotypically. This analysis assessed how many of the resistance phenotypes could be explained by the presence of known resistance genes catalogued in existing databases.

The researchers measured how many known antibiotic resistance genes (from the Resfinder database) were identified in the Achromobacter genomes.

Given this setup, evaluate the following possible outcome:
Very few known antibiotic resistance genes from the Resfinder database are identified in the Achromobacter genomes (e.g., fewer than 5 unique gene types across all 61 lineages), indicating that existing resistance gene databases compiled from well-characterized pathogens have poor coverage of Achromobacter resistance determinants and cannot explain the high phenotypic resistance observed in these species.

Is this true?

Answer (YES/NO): NO